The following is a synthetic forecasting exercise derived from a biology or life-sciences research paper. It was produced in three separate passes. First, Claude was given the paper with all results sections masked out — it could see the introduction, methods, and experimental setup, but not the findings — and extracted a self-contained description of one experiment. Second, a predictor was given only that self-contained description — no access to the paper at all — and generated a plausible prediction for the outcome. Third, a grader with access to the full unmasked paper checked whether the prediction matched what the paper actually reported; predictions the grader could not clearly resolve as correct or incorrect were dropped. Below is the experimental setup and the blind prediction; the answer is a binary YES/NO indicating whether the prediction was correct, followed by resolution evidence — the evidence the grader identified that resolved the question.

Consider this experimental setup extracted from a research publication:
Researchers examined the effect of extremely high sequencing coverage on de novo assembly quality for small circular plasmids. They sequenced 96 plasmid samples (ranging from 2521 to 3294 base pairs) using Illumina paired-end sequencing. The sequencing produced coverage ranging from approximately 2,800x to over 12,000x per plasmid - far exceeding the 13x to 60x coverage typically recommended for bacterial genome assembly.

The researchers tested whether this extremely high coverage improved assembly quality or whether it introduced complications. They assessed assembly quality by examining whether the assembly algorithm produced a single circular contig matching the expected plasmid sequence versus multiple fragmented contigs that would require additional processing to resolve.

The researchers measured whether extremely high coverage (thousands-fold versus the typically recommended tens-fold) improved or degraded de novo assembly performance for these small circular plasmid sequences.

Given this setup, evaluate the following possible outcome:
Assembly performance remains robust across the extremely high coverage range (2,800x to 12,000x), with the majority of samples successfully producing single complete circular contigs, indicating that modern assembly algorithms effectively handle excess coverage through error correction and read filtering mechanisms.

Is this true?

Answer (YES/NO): NO